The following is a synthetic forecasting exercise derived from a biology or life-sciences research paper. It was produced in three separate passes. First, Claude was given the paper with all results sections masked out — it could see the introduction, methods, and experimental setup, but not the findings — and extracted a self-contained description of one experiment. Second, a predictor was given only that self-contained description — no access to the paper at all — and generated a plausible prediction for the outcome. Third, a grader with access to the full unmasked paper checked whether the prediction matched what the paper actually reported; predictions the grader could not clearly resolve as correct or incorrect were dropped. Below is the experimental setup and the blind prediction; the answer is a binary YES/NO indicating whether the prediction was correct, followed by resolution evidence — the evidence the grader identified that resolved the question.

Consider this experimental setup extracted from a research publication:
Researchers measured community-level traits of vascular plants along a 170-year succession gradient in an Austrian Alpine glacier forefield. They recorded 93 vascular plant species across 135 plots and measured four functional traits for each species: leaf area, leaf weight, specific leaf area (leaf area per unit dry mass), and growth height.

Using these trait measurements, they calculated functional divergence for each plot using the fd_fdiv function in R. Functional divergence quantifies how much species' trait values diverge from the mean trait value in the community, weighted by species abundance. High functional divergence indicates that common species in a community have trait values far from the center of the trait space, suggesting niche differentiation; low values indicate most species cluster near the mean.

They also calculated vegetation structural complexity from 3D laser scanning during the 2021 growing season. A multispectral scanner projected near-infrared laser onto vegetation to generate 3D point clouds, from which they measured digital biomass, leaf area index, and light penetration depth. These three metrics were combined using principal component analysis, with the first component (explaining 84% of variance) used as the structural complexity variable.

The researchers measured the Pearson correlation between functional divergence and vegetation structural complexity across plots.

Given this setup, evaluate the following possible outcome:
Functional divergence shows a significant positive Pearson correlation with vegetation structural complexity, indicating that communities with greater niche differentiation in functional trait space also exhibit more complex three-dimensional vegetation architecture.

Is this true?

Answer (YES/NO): YES